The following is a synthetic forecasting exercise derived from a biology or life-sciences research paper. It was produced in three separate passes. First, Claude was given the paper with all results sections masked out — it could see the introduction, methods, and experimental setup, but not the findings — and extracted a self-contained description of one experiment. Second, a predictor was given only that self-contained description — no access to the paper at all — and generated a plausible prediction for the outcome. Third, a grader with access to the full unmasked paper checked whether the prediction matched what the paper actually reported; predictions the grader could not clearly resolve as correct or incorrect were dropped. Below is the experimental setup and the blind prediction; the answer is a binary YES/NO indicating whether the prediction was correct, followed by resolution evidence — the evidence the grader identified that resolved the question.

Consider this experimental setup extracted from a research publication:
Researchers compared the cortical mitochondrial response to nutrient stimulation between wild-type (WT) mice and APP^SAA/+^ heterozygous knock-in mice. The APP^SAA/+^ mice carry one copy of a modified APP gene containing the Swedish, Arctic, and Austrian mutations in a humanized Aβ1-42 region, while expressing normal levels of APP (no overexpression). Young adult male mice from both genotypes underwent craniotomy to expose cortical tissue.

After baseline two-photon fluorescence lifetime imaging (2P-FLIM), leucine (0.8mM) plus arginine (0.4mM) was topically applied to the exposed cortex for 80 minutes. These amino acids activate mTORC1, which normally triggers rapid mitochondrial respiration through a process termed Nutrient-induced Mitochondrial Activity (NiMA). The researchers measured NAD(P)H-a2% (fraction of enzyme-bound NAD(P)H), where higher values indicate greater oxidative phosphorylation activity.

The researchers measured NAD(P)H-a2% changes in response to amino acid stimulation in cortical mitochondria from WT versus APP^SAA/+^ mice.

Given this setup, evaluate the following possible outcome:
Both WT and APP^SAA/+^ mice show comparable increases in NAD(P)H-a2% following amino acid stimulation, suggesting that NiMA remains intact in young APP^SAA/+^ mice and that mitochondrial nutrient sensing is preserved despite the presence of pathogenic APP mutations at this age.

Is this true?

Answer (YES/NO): NO